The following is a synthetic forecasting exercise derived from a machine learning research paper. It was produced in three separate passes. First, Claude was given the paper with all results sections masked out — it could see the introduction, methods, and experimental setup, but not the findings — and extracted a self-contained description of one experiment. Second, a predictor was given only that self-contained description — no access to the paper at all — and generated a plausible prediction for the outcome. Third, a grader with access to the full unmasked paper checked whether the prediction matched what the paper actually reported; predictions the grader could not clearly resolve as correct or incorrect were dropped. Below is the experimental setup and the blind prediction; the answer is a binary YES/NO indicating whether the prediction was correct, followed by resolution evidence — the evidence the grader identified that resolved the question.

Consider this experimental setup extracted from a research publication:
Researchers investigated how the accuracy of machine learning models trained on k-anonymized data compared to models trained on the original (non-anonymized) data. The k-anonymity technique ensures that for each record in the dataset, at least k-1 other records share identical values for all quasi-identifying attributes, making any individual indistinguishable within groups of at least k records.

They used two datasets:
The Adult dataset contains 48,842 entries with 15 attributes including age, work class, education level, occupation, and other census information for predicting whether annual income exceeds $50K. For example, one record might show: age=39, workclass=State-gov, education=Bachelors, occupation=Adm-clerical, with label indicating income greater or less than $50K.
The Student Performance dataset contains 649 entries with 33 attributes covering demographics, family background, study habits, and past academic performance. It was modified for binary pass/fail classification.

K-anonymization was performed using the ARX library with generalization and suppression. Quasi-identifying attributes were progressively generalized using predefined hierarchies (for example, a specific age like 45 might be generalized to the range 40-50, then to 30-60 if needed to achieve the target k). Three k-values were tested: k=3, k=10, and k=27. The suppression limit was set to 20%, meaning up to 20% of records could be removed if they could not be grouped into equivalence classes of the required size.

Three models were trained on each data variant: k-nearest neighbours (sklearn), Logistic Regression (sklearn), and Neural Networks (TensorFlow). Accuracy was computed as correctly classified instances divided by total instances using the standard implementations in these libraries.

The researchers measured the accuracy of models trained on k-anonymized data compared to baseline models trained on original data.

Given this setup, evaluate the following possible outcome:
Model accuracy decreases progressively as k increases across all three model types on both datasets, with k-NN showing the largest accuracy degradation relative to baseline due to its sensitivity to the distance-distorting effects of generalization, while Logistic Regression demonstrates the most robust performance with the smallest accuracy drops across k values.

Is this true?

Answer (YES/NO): NO